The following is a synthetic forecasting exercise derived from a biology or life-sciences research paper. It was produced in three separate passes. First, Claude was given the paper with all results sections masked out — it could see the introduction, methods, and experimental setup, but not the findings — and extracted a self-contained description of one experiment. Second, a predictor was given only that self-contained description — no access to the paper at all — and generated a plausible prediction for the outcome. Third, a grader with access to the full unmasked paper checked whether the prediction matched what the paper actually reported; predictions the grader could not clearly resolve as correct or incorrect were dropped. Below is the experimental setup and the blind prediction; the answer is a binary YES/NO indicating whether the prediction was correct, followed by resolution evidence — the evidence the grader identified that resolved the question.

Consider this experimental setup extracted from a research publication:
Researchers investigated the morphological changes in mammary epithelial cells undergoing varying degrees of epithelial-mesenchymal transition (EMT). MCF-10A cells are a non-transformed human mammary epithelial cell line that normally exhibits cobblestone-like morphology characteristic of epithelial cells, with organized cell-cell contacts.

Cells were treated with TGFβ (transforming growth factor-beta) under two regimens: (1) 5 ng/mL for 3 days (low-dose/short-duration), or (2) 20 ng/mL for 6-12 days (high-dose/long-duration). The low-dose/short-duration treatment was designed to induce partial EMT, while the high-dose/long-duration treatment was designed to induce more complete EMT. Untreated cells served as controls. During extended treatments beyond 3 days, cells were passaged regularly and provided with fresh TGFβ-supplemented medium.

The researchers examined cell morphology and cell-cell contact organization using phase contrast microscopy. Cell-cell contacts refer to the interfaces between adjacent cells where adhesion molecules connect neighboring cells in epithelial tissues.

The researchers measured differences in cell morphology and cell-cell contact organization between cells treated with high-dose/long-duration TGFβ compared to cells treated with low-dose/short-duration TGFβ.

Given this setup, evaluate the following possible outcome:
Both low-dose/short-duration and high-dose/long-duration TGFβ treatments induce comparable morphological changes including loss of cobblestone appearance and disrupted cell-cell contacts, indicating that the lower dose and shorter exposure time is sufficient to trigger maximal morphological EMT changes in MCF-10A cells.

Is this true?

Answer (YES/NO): NO